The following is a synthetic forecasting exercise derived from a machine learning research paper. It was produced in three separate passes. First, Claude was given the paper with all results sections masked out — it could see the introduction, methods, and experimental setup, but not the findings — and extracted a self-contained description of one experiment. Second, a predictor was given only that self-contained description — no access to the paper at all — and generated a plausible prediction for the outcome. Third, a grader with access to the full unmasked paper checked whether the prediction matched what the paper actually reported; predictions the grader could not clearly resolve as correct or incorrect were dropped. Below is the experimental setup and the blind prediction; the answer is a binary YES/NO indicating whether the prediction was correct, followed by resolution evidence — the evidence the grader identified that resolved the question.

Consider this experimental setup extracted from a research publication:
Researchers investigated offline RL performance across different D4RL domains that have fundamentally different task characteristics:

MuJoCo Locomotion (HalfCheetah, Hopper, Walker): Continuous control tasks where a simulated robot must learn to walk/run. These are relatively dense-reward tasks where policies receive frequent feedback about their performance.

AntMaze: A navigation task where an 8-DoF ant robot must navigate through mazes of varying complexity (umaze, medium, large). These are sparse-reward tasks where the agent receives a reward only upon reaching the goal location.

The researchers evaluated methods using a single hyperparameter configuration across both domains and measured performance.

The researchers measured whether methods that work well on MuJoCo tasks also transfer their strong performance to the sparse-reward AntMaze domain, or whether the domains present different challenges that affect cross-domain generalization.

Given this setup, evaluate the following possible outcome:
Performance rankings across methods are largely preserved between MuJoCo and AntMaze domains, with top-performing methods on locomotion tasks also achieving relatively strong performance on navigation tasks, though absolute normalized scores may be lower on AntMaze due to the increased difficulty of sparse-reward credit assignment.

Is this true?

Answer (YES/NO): YES